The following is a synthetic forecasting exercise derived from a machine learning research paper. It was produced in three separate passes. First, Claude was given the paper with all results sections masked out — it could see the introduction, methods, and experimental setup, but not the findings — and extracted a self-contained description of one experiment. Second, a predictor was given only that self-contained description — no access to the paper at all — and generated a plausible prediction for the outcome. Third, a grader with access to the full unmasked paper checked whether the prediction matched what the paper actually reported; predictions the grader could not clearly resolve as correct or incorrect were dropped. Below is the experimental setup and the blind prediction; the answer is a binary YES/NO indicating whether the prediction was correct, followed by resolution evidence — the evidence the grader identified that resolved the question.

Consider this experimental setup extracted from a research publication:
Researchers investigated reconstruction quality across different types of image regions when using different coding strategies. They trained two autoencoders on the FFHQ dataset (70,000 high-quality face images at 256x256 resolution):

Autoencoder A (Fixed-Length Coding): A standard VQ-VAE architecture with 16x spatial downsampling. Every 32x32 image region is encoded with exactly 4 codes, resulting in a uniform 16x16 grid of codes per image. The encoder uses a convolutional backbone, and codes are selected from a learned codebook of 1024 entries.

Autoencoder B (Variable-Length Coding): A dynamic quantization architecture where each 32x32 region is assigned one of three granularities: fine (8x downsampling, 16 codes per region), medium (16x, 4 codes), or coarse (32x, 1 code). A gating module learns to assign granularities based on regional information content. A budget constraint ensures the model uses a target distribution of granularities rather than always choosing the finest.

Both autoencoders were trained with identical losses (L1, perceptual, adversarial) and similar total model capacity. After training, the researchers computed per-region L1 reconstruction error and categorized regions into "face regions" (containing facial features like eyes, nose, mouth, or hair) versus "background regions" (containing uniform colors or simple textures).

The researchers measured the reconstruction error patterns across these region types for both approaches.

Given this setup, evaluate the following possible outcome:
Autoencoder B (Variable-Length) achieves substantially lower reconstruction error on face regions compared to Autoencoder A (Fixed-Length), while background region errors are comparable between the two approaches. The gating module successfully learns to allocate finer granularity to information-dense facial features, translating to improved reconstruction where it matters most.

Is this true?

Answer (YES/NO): YES